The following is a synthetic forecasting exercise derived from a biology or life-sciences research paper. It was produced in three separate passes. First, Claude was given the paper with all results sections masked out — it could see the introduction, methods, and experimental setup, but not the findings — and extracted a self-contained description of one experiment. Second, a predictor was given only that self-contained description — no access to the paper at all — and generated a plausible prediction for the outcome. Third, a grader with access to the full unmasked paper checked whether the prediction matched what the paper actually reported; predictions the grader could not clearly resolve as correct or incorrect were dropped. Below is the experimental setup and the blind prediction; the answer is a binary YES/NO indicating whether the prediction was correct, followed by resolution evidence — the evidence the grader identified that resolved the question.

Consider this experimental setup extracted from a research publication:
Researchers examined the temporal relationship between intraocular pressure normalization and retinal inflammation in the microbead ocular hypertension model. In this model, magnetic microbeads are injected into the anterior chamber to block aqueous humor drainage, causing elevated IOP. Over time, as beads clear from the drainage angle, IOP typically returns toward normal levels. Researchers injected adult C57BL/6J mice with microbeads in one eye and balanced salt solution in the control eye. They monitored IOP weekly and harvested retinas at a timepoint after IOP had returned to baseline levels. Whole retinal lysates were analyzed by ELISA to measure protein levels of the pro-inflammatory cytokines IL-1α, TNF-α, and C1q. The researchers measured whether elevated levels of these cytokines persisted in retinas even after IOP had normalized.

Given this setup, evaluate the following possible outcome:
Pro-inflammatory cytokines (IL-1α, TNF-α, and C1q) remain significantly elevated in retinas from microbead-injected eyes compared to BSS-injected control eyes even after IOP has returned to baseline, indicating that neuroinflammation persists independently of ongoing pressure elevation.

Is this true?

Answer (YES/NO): YES